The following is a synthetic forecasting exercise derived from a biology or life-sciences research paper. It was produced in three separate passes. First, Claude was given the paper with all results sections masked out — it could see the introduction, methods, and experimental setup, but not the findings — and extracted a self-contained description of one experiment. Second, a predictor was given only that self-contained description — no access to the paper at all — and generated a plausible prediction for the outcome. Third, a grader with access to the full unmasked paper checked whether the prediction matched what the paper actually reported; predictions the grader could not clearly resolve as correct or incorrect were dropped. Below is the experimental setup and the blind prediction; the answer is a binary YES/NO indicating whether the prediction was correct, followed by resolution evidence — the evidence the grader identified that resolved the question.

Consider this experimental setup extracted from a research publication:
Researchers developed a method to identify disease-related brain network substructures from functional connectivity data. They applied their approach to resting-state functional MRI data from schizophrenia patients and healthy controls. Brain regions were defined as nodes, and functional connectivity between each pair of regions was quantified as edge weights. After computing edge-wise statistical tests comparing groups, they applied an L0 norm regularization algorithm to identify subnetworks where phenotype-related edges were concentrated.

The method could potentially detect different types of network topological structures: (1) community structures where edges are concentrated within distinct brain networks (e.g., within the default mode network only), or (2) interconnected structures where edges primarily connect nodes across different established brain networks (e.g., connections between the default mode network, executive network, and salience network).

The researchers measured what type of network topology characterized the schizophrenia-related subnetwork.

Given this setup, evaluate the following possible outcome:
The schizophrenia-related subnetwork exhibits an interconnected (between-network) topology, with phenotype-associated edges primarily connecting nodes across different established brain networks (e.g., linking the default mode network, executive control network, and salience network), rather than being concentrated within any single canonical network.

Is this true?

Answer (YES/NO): YES